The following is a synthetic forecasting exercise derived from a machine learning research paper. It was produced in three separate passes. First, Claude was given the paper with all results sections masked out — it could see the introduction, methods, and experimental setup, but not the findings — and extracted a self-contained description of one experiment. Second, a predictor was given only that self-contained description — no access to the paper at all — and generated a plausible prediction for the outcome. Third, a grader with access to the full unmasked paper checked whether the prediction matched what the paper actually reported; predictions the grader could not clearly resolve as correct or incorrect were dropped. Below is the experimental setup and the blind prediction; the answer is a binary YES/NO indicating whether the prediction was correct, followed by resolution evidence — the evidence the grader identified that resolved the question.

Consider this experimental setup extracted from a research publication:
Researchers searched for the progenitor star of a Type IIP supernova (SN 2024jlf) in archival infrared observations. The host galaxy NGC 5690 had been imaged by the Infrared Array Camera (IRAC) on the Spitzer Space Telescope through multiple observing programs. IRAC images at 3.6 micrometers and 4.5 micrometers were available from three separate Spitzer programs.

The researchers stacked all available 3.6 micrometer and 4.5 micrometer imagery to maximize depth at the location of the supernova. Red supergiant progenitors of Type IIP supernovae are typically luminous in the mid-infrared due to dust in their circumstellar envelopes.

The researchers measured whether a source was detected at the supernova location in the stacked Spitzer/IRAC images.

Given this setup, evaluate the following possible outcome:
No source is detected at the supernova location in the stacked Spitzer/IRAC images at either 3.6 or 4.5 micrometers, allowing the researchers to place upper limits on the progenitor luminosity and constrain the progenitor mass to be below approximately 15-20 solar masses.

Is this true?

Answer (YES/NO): NO